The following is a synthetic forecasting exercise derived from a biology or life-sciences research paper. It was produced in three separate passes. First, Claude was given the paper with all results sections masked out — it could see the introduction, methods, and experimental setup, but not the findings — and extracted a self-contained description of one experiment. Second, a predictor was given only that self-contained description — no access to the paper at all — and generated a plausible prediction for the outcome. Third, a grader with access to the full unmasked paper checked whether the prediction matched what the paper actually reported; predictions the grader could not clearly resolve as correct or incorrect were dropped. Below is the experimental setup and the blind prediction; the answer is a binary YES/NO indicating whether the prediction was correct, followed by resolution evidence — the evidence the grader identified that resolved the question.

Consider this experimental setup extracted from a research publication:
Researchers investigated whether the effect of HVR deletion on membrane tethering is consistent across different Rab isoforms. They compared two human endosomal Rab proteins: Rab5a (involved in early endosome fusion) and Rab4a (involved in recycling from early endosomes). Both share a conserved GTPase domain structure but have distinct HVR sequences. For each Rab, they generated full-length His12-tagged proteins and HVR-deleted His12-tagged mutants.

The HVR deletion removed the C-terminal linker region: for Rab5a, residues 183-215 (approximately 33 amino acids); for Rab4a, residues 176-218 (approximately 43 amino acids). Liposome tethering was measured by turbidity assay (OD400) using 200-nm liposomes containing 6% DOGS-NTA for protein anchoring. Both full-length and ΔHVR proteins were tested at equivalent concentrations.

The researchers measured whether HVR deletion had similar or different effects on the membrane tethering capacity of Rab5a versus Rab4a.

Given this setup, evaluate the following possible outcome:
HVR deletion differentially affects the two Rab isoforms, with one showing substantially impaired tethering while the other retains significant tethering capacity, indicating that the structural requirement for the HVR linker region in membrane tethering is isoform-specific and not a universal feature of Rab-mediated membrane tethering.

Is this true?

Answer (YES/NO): NO